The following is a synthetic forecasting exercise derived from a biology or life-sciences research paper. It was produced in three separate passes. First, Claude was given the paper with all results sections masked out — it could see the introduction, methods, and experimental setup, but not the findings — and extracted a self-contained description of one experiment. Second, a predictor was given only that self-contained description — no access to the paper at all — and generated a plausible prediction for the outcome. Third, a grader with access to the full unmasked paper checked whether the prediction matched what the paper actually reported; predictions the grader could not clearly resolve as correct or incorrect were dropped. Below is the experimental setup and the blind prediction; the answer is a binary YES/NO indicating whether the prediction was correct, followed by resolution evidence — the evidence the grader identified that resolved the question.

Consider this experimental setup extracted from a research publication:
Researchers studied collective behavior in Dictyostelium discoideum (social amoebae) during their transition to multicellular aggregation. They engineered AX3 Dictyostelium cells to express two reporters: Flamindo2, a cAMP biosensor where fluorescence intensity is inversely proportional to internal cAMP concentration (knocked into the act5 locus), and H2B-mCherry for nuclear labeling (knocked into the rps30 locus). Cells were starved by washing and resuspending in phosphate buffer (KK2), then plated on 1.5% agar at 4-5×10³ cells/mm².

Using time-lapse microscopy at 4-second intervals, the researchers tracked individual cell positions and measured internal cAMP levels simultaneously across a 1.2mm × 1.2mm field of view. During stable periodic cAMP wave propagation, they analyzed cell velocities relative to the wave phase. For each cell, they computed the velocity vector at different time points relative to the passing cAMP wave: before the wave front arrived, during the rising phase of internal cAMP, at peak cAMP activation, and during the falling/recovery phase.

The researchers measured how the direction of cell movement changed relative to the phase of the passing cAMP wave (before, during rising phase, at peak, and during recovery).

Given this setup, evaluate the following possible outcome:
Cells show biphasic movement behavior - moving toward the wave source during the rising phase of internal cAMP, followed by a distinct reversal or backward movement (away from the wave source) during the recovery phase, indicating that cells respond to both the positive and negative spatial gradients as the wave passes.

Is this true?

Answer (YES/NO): NO